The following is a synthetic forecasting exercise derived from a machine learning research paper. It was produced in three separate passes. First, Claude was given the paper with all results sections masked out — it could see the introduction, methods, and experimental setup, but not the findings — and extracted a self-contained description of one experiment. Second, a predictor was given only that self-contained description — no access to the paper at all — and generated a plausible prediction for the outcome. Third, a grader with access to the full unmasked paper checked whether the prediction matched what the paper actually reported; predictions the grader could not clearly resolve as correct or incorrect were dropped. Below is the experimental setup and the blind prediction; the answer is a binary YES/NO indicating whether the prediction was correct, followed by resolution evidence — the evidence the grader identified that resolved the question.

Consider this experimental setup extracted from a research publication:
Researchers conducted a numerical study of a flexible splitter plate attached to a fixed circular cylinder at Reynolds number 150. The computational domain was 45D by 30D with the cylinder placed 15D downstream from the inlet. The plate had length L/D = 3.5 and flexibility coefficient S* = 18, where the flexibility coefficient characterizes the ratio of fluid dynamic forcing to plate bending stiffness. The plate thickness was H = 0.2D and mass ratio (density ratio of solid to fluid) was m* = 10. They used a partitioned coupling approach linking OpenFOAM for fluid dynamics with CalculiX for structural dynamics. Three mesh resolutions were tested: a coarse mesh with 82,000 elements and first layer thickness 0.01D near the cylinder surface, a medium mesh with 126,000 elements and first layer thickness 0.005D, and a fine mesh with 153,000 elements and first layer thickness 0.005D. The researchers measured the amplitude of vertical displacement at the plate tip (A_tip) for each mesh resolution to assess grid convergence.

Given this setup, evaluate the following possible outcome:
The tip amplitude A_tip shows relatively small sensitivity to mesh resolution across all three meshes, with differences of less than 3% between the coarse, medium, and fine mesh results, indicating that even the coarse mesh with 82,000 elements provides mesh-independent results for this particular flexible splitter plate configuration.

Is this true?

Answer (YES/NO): NO